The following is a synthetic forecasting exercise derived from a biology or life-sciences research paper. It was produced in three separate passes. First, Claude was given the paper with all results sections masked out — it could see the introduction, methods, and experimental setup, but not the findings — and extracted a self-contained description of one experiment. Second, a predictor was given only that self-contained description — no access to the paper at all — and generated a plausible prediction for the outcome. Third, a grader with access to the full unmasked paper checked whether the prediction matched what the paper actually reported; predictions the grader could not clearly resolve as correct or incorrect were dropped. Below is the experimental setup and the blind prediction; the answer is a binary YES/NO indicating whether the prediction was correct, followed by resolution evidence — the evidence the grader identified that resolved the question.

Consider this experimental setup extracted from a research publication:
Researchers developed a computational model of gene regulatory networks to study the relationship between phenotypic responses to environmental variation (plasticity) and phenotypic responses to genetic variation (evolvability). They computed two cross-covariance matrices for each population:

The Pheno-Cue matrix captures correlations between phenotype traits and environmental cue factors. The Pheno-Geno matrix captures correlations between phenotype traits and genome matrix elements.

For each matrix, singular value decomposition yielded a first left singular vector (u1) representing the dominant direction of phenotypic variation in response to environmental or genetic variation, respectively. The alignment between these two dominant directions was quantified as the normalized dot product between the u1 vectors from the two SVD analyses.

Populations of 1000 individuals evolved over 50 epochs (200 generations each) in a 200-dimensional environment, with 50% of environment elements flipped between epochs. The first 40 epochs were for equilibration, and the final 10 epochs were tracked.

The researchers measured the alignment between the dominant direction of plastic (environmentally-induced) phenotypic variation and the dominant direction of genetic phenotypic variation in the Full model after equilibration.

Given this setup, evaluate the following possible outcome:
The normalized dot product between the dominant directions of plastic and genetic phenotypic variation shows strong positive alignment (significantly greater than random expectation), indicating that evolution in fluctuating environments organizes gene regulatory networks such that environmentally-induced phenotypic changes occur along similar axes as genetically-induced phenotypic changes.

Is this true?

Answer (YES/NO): YES